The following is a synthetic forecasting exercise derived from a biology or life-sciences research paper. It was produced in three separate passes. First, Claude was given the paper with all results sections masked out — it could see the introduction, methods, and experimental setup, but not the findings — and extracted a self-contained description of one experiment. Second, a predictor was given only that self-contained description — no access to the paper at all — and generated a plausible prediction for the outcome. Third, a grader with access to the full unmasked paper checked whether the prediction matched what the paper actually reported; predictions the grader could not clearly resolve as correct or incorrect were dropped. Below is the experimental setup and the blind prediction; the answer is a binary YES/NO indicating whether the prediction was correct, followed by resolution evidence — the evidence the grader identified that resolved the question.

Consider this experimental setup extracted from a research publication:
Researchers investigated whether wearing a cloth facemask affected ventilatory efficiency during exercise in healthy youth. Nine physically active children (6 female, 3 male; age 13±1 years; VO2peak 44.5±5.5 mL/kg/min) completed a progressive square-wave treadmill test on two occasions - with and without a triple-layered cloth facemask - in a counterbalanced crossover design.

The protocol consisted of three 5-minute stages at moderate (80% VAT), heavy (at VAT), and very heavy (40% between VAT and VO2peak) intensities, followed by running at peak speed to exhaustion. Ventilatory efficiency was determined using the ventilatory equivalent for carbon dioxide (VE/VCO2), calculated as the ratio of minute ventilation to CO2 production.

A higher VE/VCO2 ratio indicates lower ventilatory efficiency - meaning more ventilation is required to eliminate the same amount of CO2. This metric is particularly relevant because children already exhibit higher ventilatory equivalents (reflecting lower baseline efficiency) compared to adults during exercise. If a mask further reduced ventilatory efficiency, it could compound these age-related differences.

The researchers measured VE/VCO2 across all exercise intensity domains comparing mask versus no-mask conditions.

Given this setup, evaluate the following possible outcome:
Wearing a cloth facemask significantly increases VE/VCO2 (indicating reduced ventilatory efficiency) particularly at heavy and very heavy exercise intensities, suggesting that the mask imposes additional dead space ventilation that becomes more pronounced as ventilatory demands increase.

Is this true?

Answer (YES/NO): NO